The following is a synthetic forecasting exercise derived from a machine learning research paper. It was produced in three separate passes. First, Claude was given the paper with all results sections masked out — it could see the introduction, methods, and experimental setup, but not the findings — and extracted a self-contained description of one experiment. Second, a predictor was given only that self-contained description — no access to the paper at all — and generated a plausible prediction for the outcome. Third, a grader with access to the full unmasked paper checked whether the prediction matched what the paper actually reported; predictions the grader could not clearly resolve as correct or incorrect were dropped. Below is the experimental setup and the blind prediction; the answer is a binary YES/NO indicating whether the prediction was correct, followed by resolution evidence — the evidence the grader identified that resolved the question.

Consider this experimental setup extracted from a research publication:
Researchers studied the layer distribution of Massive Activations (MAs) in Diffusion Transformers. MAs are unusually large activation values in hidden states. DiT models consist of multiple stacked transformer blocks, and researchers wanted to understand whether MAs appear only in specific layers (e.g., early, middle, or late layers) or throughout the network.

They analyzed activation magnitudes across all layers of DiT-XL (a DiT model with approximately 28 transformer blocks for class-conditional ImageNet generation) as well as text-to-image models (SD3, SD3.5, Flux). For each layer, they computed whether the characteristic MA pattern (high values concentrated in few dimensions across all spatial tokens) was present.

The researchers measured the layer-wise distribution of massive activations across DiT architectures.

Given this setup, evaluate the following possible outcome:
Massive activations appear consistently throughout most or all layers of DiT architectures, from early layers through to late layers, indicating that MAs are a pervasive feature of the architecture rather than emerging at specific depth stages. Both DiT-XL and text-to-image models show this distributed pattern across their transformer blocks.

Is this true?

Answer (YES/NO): YES